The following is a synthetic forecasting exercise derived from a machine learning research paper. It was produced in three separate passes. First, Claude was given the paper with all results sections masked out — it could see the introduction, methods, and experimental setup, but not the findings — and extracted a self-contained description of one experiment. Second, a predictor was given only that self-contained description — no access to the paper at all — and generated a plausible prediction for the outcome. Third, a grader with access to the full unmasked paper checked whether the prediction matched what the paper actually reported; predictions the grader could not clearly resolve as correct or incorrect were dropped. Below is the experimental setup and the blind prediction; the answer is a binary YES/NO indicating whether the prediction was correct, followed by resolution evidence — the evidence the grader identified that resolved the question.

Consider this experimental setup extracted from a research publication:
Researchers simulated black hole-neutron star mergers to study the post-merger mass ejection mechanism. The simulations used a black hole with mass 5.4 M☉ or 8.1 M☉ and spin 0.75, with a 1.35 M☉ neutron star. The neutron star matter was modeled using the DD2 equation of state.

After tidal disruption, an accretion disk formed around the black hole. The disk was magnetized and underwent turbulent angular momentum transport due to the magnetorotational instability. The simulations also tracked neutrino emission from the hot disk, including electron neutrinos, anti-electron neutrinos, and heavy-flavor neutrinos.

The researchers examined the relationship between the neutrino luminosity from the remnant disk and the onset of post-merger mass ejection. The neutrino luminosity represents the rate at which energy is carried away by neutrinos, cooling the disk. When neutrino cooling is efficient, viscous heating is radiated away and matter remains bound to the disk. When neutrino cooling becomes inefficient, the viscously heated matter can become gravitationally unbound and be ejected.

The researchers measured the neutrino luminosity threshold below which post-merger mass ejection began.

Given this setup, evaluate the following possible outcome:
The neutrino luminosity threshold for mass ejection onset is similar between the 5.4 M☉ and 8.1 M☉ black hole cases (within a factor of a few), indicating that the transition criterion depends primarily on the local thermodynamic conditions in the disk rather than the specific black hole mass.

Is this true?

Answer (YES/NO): YES